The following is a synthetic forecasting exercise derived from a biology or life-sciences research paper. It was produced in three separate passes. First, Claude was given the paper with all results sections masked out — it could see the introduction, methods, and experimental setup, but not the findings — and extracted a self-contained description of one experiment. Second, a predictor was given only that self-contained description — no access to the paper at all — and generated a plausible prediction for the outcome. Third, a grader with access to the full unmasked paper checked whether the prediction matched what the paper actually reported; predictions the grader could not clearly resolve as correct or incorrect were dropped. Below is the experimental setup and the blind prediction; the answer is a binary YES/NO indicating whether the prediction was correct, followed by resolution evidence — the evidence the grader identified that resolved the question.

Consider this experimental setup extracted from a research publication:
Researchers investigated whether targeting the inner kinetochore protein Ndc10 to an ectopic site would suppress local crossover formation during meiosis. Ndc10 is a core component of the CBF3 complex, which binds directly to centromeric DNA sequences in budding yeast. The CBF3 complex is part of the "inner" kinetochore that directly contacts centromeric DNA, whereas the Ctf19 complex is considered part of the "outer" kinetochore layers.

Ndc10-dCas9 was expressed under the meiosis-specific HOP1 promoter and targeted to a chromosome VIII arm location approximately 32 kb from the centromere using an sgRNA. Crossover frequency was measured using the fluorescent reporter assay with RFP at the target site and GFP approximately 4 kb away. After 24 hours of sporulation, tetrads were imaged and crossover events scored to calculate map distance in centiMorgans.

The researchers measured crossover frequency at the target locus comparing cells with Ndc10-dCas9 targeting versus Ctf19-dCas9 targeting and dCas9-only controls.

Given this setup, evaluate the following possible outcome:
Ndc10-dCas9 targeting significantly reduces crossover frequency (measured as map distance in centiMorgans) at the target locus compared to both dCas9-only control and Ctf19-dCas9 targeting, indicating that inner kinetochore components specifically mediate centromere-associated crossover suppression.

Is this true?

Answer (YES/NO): NO